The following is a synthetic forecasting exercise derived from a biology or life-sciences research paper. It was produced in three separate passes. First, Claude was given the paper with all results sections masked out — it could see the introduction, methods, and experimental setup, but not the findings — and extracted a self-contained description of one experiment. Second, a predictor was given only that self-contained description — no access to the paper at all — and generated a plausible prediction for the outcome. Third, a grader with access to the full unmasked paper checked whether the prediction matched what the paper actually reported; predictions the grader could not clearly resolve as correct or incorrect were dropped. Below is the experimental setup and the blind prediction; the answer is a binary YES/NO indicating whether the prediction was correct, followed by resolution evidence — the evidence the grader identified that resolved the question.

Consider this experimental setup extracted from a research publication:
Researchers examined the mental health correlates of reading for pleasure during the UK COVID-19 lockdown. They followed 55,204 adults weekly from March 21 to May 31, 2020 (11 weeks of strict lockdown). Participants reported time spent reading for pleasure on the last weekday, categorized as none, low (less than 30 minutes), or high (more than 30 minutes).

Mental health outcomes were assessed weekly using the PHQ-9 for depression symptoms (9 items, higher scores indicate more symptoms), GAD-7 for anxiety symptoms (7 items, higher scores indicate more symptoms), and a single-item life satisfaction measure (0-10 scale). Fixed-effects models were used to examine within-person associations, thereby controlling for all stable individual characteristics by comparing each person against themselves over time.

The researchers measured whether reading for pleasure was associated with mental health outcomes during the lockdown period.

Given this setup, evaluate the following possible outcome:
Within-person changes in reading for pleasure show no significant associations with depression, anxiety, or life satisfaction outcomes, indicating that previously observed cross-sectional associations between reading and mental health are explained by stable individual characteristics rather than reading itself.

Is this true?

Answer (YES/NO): NO